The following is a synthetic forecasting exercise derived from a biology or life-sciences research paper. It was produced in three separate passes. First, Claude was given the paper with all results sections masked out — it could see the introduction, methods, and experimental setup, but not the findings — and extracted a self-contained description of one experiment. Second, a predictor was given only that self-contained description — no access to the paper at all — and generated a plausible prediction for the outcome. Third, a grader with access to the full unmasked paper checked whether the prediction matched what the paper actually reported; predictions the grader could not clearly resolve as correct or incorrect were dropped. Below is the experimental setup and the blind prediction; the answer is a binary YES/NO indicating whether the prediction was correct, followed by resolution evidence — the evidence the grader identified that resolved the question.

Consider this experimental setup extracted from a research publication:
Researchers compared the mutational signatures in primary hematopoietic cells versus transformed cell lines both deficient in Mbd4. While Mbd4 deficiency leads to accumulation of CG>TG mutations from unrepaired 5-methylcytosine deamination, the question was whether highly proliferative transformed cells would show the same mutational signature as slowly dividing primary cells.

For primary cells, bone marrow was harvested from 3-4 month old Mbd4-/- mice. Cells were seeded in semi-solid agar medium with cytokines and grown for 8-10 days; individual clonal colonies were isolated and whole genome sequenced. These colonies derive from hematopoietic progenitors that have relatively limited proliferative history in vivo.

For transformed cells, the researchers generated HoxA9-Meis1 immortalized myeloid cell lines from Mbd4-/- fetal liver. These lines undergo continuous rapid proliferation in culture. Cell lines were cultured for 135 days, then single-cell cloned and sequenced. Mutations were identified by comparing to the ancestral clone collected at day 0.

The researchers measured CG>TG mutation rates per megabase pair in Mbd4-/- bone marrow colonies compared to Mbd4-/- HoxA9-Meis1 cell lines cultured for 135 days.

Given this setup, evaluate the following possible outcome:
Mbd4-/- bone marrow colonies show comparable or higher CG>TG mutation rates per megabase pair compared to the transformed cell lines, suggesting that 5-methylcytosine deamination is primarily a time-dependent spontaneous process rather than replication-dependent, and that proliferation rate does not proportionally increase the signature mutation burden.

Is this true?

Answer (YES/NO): YES